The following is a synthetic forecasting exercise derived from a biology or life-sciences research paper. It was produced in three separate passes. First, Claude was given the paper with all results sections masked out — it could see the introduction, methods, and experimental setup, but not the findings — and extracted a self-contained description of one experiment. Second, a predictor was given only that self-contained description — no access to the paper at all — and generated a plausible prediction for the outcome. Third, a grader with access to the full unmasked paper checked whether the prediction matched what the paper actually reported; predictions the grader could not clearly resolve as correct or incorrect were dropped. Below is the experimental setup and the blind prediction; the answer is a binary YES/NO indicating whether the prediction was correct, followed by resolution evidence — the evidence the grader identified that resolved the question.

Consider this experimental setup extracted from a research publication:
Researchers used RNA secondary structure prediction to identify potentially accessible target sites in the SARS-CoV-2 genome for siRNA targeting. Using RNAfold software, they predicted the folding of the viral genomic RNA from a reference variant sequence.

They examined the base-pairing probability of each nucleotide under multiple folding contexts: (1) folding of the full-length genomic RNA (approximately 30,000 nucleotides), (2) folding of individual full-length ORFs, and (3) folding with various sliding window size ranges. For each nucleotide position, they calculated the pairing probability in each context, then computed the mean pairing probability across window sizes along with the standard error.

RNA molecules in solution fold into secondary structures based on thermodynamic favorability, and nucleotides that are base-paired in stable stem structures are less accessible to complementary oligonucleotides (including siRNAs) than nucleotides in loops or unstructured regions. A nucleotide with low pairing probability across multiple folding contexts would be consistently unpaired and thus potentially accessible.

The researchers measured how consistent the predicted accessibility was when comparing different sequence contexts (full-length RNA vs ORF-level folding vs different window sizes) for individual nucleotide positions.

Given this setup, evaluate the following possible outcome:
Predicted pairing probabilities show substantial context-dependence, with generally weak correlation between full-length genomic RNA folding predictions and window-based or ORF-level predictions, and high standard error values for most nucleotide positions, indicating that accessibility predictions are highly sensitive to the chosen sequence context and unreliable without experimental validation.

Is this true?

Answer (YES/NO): NO